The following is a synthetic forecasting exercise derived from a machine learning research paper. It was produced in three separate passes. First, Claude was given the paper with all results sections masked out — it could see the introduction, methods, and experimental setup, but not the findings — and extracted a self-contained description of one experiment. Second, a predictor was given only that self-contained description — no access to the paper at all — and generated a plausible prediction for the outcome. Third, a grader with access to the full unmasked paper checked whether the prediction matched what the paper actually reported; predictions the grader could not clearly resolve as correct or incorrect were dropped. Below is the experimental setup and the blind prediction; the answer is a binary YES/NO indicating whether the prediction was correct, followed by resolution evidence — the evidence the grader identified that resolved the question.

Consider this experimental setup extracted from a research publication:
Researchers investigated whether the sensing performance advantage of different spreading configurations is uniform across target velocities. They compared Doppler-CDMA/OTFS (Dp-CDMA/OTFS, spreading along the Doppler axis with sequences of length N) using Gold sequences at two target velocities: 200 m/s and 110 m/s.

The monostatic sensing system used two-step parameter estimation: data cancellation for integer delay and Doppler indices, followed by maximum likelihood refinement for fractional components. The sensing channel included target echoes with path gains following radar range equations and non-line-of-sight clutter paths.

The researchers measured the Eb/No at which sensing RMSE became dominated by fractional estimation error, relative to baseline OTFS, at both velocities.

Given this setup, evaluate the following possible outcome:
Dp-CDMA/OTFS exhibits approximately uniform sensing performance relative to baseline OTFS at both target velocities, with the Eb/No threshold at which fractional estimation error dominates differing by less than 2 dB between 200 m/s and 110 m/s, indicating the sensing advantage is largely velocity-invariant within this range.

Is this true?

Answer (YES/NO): NO